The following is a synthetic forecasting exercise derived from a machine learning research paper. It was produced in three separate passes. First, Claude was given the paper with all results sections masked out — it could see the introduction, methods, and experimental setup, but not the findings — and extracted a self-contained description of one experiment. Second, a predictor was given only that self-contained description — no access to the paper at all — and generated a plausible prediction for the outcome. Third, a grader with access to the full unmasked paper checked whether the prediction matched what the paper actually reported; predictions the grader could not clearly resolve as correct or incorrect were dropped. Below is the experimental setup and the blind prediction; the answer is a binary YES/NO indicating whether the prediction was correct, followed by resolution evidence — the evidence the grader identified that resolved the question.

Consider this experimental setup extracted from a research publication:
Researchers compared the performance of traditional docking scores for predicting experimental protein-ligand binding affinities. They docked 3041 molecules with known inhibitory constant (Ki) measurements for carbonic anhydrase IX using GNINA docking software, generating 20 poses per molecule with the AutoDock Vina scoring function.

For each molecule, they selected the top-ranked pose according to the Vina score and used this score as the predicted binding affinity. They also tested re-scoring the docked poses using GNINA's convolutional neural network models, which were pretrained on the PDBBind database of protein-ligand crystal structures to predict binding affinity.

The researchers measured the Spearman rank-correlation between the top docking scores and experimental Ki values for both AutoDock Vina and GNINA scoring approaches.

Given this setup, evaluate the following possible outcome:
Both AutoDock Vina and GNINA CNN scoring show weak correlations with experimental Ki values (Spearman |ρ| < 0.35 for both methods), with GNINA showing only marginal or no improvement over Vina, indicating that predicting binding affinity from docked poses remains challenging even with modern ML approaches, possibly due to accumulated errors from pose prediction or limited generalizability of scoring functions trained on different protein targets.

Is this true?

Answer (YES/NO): NO